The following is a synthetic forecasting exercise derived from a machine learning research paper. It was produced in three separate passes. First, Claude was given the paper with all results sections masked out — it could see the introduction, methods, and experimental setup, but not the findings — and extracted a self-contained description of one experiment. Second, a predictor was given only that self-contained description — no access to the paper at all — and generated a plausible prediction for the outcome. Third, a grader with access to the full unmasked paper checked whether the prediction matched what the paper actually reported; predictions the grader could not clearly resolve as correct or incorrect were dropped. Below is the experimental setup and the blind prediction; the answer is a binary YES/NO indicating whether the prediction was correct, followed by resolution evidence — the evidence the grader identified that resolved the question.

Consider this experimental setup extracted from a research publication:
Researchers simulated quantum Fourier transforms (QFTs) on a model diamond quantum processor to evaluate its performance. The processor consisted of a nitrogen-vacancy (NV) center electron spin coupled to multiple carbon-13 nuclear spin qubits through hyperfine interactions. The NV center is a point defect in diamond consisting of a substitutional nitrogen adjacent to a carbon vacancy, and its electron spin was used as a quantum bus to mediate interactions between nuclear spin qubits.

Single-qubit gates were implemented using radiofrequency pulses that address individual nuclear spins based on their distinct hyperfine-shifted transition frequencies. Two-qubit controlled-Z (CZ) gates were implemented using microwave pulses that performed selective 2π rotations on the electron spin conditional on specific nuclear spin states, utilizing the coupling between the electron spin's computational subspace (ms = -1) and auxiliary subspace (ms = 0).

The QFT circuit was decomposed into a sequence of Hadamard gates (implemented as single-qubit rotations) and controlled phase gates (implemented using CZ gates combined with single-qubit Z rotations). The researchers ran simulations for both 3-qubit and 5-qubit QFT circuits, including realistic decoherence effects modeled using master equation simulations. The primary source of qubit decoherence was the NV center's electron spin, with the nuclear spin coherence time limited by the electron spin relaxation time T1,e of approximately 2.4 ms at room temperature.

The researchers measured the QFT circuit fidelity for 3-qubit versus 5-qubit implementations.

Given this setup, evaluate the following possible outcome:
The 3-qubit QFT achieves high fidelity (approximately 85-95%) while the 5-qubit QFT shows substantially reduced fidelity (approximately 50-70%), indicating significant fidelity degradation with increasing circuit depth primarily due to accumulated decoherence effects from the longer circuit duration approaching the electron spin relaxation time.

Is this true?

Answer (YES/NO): NO